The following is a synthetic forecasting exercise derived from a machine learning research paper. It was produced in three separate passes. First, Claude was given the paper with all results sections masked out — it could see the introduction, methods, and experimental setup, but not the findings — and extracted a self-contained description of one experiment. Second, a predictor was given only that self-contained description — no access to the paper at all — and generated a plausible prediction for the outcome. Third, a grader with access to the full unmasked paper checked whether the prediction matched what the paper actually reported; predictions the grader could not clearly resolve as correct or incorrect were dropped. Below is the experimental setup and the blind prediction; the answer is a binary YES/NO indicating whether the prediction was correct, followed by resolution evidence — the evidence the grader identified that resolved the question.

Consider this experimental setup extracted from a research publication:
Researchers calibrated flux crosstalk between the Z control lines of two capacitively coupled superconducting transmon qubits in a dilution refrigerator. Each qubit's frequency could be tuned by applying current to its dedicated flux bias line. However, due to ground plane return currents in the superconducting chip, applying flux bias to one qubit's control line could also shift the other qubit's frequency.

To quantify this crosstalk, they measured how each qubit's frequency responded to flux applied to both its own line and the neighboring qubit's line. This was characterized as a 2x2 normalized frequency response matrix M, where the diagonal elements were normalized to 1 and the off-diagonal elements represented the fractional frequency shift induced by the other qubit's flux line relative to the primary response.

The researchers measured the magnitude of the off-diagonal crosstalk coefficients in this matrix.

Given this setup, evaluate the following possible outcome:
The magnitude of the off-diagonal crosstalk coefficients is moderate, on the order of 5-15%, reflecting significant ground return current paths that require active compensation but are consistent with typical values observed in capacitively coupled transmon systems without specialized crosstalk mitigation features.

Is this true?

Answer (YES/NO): YES